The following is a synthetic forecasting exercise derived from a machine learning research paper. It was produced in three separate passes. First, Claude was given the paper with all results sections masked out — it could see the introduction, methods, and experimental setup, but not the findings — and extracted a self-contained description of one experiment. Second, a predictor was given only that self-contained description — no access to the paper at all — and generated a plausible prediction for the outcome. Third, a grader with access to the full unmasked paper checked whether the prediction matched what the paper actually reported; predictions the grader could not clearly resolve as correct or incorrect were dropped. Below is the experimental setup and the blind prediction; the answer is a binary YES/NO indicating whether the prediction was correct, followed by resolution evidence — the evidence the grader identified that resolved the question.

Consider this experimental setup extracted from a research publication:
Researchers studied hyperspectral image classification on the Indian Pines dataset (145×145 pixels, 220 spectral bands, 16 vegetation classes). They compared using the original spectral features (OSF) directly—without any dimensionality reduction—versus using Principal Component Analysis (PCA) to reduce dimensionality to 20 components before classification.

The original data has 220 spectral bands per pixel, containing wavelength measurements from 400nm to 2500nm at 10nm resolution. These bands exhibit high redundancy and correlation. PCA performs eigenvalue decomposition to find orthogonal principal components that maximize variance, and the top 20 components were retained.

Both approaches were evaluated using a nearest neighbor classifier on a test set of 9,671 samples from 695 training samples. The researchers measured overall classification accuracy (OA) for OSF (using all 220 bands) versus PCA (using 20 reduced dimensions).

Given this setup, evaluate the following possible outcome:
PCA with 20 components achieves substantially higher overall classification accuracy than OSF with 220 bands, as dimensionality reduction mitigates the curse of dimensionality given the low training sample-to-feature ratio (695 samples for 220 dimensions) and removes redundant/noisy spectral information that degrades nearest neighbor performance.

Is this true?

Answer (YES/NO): NO